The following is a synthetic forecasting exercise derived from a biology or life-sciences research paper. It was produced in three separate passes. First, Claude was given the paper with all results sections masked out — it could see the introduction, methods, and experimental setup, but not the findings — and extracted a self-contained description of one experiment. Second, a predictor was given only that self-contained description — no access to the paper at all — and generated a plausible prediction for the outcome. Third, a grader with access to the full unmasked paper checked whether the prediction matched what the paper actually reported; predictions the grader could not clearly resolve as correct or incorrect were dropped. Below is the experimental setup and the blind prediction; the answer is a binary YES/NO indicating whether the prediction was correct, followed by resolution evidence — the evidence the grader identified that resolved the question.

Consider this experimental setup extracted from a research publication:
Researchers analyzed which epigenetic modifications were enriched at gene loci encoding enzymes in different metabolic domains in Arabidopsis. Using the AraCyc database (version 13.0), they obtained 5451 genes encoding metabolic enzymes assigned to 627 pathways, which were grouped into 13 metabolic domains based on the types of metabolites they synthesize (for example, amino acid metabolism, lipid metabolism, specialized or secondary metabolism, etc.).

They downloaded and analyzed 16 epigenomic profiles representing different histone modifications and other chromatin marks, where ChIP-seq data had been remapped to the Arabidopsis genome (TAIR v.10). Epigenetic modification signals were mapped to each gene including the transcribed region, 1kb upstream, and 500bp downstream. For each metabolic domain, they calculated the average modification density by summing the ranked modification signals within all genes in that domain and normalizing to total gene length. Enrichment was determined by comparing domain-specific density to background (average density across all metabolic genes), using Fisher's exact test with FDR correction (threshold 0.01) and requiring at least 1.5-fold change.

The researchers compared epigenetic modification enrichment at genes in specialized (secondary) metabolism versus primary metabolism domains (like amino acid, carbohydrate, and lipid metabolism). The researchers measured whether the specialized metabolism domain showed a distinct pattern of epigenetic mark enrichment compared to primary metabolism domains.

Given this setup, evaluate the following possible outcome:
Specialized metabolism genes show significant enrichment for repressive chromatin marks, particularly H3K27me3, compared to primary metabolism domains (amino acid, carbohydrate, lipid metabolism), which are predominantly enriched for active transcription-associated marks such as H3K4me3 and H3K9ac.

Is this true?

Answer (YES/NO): NO